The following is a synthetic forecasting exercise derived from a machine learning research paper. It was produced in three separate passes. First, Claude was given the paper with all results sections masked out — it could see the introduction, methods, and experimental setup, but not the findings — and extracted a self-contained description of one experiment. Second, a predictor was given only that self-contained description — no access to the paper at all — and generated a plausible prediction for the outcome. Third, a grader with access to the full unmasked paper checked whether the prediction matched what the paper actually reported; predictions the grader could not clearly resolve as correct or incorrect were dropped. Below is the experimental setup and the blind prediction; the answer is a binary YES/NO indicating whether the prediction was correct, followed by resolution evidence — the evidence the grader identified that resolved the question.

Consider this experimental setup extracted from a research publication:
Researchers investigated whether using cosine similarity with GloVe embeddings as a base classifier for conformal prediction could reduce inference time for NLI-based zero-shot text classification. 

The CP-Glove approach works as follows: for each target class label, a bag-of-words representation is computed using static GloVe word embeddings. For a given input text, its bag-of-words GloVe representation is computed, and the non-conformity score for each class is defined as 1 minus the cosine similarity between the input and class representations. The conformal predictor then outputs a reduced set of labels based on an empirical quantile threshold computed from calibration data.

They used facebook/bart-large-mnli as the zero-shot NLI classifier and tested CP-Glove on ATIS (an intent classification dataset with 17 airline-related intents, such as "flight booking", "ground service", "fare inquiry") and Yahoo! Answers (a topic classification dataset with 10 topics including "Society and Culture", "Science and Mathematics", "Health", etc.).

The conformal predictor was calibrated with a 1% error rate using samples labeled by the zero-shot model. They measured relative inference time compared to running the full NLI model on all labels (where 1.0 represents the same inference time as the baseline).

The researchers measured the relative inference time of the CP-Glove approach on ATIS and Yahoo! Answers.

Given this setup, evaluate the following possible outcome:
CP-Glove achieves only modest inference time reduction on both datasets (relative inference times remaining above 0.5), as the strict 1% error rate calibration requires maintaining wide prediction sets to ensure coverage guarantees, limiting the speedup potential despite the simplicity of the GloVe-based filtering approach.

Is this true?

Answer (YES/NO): NO